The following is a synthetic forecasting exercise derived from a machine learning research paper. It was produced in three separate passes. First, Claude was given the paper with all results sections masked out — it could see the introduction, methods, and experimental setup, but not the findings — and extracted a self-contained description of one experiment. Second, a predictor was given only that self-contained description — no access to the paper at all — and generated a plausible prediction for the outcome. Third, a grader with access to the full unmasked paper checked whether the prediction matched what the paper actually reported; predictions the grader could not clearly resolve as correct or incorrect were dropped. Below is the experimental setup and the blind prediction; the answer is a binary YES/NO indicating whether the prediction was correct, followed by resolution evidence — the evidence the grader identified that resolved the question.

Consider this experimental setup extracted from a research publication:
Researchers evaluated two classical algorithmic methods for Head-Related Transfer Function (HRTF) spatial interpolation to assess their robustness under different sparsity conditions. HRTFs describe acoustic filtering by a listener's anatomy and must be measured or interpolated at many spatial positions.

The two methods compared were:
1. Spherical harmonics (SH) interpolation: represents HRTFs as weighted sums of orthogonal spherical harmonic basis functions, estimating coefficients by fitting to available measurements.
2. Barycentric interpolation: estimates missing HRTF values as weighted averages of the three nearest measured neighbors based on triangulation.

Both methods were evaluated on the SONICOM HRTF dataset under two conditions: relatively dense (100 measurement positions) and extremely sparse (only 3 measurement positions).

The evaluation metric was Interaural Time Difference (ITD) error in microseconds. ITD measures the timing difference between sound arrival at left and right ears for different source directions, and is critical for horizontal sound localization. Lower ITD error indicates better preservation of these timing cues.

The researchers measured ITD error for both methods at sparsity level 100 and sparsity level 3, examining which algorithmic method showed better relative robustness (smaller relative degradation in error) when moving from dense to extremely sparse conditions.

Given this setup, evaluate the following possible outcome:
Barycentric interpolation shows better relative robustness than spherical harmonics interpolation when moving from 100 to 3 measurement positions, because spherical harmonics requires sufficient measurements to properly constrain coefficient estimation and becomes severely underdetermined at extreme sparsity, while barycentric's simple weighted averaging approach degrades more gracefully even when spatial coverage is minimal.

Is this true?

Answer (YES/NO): YES